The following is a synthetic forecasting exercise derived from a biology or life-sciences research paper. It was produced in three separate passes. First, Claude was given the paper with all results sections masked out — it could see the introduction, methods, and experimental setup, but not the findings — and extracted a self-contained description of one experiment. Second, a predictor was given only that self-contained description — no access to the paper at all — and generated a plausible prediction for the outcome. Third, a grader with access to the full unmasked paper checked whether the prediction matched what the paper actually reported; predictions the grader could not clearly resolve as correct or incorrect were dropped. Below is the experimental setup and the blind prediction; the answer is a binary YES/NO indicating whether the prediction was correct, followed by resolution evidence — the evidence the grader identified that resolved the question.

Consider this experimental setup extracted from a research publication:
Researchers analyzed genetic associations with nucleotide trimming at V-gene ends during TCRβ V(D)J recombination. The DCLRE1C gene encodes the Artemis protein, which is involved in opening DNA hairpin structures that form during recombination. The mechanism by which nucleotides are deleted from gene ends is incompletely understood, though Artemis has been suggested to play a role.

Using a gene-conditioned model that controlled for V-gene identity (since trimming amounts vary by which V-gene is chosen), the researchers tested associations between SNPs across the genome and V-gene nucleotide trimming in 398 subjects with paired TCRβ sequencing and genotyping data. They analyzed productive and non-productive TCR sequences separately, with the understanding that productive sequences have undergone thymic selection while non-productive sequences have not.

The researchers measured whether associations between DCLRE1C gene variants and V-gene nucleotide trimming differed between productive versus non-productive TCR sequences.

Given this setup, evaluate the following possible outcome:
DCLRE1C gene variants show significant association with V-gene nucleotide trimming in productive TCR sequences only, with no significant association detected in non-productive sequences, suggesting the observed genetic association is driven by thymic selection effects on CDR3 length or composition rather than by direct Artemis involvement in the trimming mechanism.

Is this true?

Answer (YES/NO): NO